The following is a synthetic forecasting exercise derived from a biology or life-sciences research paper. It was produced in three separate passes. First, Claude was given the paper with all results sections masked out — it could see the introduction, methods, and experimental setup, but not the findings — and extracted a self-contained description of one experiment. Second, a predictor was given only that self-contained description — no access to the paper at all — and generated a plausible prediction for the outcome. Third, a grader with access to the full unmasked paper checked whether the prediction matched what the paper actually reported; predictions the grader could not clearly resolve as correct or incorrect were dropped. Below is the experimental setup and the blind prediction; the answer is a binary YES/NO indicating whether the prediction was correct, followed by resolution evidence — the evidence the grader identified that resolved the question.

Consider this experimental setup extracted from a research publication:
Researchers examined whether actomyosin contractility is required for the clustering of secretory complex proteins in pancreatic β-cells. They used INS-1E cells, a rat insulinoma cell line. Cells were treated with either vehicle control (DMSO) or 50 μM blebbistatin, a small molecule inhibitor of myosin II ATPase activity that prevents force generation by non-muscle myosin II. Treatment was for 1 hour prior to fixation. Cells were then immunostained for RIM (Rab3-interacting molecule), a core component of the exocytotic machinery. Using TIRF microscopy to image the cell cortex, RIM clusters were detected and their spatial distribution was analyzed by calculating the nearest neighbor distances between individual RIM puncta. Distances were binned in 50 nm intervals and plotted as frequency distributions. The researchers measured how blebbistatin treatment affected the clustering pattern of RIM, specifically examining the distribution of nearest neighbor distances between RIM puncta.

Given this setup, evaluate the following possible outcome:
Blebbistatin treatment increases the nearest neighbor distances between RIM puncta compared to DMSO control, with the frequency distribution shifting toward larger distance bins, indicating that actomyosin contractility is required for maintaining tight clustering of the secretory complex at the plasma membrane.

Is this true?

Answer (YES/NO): YES